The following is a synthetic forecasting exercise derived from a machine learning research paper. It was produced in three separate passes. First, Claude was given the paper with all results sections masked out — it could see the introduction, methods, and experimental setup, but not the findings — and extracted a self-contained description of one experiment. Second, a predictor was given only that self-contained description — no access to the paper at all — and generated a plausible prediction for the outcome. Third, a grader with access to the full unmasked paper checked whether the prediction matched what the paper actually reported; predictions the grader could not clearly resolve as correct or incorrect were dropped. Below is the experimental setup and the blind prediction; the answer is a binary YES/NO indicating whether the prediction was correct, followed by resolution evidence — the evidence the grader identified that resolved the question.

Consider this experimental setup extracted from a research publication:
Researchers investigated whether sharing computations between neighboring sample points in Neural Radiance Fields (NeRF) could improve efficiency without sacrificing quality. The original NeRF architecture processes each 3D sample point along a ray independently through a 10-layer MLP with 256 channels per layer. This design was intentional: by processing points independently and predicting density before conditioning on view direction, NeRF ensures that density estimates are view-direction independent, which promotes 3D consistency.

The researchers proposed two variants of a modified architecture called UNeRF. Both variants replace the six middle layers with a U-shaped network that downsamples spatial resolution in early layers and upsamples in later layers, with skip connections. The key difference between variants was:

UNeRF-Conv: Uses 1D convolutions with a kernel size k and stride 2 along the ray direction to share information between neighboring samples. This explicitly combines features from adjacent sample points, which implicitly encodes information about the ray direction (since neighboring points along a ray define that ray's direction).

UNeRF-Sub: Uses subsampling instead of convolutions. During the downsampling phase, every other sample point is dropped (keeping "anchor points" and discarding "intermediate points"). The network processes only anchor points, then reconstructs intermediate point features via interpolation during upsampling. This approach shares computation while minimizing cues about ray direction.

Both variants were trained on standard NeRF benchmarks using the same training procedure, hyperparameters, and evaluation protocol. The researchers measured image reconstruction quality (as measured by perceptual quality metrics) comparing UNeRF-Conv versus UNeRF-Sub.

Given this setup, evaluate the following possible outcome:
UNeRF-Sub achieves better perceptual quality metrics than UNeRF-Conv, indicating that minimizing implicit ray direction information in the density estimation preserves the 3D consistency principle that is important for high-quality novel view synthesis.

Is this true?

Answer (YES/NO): NO